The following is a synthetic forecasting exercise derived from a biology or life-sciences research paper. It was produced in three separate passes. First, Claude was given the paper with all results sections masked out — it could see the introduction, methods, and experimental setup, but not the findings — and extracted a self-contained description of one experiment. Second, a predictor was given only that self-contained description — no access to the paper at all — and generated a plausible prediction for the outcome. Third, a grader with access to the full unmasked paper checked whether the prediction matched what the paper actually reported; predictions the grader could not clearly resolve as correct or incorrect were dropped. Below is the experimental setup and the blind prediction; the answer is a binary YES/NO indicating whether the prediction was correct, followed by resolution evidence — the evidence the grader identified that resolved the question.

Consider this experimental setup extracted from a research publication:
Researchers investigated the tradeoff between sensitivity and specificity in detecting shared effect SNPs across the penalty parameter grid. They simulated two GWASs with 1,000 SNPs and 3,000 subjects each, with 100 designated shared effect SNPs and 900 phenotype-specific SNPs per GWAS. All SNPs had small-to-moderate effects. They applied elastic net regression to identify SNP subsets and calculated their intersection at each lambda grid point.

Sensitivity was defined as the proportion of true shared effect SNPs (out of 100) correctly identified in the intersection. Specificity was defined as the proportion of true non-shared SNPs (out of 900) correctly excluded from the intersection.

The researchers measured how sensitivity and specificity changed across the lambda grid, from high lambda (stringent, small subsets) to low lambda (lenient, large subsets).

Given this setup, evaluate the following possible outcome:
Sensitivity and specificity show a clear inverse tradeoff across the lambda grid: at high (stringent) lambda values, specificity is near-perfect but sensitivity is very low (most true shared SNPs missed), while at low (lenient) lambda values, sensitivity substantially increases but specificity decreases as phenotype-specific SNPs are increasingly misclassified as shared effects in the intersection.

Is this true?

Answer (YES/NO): YES